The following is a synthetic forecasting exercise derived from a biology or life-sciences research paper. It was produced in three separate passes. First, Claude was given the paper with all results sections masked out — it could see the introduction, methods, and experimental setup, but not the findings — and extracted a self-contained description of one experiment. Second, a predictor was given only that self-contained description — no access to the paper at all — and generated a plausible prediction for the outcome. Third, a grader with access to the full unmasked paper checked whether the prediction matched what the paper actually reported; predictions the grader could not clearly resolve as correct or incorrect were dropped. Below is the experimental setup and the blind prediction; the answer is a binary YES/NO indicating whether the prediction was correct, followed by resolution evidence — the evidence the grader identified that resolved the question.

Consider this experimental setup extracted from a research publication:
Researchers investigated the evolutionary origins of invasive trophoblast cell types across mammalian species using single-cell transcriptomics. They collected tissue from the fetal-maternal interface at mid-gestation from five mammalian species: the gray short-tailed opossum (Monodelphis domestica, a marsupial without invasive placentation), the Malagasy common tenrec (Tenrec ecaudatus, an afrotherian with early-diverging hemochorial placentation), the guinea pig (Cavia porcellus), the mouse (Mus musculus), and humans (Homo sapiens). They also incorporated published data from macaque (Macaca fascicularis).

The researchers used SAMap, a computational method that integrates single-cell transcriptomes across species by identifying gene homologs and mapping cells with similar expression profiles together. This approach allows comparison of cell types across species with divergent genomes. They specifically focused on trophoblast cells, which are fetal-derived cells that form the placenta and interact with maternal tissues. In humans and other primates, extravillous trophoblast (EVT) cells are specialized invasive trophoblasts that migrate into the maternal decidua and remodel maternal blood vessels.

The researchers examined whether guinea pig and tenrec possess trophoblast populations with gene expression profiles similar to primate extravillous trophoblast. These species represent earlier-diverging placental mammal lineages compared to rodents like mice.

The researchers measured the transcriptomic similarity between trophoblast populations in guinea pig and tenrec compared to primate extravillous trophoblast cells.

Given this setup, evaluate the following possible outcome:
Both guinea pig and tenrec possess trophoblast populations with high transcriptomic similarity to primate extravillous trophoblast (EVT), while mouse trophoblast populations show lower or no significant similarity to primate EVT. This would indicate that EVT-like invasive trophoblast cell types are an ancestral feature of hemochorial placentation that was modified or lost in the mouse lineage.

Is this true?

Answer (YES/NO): NO